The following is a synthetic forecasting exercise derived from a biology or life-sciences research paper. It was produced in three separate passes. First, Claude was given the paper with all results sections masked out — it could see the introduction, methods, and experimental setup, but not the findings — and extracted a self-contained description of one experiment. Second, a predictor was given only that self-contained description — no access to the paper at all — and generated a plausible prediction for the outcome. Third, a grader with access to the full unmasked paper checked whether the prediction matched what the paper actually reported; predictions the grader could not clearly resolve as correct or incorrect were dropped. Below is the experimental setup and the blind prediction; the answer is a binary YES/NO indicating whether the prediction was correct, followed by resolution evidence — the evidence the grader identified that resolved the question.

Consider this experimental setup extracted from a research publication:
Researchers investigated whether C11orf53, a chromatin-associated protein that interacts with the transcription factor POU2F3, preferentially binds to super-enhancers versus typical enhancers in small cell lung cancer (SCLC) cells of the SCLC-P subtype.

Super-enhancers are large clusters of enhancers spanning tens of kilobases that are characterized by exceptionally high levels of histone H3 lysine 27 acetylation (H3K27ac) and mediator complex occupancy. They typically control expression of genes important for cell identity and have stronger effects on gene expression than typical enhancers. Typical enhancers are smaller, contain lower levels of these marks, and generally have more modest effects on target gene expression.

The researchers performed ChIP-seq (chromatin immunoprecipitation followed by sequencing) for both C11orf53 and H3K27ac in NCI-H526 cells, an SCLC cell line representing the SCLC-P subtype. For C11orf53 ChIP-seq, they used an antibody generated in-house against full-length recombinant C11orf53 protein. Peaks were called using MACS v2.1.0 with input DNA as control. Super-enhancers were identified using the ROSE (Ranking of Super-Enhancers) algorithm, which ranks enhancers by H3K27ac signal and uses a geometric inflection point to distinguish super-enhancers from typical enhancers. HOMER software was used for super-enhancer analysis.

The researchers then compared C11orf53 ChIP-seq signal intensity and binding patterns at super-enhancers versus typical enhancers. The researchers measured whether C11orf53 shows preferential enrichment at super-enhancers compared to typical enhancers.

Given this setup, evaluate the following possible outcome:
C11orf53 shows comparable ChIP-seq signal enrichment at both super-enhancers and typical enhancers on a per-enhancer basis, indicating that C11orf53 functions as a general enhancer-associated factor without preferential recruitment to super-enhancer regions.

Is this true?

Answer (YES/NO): NO